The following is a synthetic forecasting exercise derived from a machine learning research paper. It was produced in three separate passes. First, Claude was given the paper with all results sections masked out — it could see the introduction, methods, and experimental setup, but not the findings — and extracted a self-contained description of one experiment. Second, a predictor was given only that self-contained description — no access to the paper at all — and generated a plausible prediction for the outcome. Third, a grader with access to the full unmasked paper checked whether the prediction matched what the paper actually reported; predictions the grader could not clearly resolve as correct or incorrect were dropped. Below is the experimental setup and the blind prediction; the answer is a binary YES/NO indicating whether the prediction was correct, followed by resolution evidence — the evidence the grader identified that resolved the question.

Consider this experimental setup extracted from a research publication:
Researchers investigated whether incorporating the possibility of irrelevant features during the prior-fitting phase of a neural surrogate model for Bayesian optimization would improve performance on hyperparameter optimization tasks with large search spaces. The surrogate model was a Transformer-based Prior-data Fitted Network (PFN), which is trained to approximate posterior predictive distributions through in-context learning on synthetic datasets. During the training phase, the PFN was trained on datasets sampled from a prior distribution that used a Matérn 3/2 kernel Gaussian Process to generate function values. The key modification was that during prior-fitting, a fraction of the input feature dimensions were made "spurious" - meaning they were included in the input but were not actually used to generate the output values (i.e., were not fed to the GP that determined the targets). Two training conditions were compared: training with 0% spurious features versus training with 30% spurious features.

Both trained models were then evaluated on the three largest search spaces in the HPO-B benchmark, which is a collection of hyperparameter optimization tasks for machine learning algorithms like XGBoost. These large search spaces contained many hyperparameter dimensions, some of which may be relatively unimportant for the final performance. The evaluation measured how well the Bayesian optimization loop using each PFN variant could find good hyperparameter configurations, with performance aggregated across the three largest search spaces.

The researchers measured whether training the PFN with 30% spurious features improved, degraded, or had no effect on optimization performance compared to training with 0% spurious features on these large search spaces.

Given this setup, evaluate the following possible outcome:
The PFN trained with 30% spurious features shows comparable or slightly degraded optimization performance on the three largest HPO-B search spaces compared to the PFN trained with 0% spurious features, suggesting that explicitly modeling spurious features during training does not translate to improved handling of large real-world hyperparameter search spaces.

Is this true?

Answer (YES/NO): NO